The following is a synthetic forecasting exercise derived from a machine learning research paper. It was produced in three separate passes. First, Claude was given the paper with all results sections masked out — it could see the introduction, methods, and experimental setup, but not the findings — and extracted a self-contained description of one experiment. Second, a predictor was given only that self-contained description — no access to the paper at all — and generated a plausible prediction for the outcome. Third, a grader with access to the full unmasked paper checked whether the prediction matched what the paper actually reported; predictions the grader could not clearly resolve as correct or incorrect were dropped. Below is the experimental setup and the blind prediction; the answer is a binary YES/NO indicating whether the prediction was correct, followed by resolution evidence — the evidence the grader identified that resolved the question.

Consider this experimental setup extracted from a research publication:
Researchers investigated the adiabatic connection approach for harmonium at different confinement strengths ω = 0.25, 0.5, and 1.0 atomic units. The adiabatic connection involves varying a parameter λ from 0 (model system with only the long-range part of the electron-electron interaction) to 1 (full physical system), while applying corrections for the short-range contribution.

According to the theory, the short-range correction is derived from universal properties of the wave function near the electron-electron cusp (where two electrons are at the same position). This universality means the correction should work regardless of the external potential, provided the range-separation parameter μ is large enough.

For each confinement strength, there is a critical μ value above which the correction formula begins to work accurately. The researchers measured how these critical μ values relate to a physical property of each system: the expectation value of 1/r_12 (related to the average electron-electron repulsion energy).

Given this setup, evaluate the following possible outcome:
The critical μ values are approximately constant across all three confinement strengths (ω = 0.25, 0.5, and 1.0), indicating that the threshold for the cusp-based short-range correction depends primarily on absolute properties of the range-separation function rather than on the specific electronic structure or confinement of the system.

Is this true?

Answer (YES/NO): NO